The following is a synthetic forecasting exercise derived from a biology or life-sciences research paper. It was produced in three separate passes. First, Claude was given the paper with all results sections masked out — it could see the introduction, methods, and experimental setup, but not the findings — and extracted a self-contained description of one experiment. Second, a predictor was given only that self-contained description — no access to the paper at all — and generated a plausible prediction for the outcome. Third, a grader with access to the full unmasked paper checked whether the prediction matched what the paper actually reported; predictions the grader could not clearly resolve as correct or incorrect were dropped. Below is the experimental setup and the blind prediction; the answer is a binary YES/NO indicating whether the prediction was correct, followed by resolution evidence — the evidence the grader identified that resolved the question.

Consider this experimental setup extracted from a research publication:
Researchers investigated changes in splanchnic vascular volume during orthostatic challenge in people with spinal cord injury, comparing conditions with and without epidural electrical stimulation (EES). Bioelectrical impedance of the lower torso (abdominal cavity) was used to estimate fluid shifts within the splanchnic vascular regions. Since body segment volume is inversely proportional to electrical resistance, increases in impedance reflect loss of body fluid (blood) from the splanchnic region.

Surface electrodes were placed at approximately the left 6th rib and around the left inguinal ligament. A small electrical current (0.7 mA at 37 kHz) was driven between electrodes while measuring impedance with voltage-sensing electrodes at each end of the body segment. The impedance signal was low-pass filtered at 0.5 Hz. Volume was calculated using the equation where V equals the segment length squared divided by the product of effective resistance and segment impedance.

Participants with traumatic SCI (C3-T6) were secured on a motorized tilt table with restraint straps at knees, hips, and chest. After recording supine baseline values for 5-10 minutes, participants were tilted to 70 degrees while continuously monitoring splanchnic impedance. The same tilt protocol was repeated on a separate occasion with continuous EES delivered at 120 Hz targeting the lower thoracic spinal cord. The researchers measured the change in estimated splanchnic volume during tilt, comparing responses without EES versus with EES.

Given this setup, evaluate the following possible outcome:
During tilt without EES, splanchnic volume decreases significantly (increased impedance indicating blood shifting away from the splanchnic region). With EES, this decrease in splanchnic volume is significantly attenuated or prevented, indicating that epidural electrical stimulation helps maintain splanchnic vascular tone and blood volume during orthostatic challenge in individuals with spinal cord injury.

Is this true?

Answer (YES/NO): YES